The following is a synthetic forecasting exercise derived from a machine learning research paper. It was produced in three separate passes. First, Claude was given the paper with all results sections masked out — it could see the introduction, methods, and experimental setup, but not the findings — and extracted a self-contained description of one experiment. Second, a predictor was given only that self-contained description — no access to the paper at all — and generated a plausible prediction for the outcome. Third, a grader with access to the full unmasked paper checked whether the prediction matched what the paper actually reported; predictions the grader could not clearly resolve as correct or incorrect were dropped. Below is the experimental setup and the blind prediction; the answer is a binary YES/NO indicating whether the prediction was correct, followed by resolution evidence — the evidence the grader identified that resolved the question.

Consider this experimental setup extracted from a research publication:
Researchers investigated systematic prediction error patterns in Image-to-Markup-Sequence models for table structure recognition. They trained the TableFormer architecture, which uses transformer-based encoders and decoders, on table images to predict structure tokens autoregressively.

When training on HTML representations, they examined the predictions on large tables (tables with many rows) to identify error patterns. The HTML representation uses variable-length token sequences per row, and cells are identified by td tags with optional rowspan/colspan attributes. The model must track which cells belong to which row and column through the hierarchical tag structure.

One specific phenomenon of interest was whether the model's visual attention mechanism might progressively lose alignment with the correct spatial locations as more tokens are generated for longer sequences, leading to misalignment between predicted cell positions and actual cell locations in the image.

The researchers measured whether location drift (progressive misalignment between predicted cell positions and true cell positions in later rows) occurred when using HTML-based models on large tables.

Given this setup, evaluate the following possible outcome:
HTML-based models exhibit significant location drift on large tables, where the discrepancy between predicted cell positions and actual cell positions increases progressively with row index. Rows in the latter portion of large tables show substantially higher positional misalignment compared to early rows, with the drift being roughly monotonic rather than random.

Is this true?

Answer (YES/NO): YES